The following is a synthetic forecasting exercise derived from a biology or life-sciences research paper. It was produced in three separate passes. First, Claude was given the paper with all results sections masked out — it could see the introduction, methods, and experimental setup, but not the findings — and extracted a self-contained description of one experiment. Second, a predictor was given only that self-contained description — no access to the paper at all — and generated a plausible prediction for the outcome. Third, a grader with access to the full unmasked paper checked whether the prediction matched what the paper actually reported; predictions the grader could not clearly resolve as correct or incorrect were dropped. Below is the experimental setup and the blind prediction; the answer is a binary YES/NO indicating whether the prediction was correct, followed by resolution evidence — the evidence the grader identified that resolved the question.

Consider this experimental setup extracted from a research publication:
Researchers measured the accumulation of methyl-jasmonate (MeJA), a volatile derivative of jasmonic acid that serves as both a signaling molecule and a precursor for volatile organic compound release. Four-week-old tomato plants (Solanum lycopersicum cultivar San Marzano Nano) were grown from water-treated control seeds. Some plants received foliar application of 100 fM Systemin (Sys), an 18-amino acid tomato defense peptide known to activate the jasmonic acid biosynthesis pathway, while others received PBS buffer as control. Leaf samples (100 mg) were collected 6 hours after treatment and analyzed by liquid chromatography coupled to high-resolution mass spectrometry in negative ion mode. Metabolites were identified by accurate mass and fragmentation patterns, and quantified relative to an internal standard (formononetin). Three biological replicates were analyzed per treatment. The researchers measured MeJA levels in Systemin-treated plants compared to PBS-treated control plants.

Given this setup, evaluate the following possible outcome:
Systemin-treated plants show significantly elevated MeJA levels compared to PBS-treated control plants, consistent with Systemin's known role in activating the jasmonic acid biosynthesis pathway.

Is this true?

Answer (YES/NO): NO